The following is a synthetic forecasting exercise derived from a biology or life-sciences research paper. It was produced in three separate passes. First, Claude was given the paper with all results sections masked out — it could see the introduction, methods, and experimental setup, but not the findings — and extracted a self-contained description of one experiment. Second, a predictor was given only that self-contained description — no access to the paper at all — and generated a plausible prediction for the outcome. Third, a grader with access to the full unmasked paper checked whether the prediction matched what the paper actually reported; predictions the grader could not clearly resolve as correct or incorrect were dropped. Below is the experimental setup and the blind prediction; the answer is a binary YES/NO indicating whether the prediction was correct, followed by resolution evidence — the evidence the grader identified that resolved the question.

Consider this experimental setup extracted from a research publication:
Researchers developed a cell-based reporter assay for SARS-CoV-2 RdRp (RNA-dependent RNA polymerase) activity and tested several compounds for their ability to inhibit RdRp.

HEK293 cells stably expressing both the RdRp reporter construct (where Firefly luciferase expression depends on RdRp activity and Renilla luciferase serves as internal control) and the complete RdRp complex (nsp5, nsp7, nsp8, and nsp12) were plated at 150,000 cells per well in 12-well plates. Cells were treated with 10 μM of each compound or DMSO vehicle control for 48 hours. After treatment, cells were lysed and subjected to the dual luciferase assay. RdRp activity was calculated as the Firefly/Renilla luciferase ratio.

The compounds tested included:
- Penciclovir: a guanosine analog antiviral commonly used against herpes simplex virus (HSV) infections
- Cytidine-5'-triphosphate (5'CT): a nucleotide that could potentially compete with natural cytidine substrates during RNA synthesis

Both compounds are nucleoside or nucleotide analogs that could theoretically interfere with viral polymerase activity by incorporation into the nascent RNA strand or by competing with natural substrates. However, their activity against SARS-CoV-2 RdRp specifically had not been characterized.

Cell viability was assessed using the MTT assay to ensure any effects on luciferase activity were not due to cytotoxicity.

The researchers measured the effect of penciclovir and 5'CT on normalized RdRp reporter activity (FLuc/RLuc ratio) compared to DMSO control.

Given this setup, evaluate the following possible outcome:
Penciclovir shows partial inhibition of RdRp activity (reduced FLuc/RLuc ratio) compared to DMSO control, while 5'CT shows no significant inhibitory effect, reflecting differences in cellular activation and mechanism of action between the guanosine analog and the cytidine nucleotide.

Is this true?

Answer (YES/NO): NO